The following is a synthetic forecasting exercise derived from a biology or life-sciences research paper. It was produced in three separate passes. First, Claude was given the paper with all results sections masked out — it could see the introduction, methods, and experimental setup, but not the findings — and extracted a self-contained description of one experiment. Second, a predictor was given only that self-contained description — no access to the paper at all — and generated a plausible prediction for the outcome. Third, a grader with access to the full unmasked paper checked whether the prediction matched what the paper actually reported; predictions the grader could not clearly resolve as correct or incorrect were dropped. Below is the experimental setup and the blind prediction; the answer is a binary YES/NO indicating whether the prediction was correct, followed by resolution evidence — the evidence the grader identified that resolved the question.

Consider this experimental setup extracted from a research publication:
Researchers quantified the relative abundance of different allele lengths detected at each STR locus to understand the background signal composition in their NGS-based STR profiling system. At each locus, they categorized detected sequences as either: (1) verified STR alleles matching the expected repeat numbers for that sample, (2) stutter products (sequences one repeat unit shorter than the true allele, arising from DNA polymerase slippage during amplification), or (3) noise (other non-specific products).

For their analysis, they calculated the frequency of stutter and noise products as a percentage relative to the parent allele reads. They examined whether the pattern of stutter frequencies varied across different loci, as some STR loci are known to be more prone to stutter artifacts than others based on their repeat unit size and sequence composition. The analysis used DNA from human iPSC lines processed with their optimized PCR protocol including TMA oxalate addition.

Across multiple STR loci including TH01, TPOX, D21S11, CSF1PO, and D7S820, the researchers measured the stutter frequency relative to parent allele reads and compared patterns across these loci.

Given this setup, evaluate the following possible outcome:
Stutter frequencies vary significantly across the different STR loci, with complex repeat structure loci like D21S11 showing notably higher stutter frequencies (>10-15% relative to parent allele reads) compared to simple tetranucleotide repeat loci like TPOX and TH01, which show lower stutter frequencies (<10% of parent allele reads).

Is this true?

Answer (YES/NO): NO